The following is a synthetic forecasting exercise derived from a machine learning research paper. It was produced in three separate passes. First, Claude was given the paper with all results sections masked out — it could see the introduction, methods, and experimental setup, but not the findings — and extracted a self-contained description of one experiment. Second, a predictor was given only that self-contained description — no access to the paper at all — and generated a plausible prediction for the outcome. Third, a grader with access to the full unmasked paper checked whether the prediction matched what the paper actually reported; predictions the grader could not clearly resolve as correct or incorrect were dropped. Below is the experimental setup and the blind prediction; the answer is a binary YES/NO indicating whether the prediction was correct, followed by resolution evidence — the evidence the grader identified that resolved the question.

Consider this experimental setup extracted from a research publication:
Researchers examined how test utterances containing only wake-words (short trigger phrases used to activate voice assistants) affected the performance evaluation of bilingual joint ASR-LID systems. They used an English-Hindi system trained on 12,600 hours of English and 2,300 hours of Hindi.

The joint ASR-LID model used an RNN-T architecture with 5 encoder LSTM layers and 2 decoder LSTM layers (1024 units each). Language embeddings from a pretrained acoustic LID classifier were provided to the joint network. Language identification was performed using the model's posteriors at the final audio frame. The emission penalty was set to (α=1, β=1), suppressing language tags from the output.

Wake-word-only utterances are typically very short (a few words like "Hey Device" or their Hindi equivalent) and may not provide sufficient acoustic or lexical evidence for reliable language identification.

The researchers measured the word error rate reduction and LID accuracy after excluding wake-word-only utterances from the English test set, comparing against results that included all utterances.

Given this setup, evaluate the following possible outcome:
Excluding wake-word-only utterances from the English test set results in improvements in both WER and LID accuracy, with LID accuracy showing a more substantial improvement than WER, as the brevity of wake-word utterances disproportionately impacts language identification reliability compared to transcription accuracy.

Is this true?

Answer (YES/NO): NO